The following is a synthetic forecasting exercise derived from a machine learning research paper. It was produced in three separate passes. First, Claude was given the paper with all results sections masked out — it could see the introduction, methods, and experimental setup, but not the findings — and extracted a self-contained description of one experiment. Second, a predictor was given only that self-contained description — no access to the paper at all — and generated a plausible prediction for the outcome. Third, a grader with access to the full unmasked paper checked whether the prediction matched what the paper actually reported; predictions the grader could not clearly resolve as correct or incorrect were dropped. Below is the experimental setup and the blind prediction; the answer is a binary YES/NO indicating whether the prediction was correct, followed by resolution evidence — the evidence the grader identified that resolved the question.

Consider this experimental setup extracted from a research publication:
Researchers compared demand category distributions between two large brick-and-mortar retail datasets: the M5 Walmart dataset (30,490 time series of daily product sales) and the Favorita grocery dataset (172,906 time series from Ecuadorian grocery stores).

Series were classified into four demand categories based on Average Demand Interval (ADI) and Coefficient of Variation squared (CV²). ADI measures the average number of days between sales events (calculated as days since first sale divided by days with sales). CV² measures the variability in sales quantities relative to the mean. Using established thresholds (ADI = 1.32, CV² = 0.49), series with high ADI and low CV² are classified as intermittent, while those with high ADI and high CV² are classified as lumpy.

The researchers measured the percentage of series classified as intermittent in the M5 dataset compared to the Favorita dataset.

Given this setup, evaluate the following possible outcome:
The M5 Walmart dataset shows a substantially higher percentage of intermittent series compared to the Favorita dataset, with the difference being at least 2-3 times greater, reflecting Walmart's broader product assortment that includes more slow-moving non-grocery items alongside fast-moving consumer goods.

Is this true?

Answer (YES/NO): YES